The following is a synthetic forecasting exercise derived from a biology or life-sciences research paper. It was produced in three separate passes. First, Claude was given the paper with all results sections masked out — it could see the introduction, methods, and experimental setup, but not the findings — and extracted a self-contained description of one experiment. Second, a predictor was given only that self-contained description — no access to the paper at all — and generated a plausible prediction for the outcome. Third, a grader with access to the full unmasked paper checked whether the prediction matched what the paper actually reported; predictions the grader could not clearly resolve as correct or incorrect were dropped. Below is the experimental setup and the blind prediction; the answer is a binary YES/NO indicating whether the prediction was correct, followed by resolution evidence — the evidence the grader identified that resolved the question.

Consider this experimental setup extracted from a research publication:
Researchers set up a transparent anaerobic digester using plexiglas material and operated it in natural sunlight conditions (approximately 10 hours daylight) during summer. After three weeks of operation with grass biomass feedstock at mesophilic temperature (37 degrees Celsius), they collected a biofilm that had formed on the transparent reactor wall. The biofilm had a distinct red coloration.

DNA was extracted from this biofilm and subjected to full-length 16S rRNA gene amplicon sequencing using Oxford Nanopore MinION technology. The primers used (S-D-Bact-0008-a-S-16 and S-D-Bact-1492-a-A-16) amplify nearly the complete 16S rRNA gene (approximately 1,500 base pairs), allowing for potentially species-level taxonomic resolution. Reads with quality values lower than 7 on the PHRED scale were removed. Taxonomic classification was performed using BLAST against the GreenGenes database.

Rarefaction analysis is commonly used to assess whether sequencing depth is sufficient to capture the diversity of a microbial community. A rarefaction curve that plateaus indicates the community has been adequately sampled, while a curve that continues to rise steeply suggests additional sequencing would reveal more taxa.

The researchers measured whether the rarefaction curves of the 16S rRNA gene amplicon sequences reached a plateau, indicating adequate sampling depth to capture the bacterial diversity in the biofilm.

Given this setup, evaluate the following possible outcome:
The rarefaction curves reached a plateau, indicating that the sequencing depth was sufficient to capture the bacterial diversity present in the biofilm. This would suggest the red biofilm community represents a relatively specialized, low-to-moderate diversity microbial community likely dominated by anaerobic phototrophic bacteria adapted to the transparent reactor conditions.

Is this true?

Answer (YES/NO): NO